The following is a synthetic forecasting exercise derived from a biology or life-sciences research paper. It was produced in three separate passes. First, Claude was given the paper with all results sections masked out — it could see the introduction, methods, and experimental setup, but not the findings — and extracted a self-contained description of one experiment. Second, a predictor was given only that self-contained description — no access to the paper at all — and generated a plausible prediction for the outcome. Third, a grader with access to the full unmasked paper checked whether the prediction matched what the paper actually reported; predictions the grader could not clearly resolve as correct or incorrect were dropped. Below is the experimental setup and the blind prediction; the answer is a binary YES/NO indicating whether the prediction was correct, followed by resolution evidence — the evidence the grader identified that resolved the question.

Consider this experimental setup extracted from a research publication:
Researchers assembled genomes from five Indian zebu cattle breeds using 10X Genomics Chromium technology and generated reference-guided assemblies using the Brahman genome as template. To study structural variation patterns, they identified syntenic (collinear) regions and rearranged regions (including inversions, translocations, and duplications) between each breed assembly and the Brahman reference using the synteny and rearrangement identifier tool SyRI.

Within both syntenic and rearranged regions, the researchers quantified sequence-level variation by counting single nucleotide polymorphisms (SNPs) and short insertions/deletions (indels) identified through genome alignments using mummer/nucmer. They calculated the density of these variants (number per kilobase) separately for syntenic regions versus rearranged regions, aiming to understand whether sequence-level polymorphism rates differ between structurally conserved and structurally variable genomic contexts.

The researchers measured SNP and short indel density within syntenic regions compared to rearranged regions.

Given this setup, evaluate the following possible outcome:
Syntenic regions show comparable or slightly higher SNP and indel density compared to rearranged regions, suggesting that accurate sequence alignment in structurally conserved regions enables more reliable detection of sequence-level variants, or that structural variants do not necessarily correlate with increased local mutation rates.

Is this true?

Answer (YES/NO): NO